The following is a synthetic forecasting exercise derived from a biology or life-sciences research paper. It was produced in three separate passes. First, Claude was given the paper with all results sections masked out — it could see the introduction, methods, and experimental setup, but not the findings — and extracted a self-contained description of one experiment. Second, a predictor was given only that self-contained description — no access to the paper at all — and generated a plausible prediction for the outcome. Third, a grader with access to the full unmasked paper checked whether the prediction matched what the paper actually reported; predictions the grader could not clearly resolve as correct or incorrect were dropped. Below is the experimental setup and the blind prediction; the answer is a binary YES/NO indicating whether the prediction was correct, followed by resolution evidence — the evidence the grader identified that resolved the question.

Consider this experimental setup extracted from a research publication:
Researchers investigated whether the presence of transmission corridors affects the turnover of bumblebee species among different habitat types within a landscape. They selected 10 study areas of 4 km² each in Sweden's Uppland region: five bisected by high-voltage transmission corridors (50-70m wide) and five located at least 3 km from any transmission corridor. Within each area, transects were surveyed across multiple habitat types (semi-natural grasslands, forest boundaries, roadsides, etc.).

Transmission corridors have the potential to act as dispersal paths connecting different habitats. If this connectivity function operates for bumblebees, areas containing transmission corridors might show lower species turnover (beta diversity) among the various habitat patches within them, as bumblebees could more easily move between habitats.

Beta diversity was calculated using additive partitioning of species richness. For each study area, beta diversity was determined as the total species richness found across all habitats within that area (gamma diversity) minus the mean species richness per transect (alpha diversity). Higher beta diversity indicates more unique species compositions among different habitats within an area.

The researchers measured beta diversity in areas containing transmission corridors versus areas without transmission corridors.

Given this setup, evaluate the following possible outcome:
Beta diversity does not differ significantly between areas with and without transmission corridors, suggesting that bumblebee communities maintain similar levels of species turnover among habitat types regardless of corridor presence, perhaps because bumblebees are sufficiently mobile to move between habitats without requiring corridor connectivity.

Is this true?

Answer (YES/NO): YES